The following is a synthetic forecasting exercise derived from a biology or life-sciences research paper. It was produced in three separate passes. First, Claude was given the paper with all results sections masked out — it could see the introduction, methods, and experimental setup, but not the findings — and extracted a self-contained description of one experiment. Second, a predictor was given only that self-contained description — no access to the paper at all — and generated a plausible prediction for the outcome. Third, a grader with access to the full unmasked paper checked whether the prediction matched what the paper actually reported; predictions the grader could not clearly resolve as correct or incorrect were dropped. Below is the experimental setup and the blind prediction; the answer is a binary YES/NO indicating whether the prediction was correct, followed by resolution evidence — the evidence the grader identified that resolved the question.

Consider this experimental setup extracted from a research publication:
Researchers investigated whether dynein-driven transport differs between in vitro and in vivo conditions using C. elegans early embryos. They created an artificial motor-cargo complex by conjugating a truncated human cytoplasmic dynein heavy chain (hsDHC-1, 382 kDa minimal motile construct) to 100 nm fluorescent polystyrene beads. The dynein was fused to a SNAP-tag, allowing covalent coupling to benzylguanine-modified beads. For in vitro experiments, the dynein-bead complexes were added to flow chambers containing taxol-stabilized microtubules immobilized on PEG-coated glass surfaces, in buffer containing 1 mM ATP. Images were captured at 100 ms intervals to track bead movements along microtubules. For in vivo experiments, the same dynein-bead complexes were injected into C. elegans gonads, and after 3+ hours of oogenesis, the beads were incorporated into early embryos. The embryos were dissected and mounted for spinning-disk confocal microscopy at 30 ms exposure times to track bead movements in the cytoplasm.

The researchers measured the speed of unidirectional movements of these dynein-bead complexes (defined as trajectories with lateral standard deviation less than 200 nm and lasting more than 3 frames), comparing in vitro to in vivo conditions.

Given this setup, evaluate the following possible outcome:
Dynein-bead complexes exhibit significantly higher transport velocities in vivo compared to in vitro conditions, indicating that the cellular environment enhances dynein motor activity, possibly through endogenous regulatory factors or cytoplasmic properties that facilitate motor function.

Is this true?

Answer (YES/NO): YES